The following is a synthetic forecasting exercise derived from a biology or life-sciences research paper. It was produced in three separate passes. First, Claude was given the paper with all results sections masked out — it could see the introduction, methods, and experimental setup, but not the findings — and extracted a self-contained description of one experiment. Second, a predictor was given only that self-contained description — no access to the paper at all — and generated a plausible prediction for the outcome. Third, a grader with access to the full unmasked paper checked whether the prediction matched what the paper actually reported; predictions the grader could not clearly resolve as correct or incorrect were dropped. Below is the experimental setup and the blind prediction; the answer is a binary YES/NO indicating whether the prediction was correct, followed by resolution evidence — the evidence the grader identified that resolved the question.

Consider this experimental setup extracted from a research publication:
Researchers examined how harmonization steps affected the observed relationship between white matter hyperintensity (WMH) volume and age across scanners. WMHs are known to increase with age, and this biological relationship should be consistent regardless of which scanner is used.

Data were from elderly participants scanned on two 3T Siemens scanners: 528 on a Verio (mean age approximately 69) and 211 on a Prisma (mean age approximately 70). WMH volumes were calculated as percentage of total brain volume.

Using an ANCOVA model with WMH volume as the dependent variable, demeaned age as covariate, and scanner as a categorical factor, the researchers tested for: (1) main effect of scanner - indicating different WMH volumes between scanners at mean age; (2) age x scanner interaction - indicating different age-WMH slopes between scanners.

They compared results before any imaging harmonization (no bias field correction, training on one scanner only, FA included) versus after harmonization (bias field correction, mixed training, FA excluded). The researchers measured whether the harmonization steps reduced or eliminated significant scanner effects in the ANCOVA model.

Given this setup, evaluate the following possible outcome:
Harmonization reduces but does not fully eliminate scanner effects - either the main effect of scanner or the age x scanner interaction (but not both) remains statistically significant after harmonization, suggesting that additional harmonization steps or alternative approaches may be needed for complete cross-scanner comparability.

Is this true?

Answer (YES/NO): NO